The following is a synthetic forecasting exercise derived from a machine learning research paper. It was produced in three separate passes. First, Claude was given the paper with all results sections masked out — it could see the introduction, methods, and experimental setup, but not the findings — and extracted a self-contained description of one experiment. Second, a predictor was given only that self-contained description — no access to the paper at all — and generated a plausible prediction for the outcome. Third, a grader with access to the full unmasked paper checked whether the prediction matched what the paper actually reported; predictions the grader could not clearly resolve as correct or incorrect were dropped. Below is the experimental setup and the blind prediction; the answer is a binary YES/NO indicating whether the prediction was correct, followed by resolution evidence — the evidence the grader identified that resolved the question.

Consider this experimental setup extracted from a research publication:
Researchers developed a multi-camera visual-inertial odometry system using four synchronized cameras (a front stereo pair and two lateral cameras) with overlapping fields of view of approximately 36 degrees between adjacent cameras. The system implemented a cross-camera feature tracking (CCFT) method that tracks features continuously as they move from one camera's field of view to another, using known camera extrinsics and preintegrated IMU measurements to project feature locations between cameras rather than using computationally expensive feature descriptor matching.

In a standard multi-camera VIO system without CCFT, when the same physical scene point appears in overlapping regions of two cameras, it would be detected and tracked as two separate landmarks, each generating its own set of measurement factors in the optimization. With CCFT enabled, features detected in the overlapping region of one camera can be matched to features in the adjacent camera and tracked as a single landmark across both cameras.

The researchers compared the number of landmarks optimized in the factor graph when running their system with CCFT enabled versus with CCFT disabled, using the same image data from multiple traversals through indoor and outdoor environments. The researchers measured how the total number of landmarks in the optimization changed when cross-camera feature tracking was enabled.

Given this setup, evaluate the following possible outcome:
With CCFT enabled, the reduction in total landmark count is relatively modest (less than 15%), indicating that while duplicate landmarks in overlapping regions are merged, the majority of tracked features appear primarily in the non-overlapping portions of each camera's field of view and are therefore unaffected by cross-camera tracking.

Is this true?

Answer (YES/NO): YES